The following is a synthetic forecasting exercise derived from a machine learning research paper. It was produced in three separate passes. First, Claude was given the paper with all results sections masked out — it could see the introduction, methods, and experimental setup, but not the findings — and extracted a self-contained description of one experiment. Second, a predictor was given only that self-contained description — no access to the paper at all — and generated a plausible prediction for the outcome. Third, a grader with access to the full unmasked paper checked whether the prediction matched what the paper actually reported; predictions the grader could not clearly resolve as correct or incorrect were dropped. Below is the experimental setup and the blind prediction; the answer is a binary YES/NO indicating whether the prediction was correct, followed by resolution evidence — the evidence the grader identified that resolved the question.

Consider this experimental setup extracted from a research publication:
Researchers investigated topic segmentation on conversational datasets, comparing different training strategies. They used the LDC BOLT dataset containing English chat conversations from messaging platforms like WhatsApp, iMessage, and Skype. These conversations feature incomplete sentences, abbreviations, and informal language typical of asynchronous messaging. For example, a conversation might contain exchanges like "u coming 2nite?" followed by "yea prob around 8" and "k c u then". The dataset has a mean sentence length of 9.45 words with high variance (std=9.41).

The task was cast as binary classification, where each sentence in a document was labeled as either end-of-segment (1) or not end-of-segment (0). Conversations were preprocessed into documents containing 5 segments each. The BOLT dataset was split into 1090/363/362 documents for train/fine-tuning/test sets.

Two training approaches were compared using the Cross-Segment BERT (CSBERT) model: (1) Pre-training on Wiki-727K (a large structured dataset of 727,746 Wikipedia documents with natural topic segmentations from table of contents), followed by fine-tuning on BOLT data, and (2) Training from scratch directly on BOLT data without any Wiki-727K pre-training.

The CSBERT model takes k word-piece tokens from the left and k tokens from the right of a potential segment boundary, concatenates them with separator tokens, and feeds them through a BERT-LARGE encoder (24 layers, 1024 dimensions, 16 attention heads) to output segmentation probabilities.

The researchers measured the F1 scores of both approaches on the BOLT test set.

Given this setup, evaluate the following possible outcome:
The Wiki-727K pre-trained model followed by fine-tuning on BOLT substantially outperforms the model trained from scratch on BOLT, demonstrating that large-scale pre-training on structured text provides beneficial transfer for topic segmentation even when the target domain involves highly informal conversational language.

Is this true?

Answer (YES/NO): NO